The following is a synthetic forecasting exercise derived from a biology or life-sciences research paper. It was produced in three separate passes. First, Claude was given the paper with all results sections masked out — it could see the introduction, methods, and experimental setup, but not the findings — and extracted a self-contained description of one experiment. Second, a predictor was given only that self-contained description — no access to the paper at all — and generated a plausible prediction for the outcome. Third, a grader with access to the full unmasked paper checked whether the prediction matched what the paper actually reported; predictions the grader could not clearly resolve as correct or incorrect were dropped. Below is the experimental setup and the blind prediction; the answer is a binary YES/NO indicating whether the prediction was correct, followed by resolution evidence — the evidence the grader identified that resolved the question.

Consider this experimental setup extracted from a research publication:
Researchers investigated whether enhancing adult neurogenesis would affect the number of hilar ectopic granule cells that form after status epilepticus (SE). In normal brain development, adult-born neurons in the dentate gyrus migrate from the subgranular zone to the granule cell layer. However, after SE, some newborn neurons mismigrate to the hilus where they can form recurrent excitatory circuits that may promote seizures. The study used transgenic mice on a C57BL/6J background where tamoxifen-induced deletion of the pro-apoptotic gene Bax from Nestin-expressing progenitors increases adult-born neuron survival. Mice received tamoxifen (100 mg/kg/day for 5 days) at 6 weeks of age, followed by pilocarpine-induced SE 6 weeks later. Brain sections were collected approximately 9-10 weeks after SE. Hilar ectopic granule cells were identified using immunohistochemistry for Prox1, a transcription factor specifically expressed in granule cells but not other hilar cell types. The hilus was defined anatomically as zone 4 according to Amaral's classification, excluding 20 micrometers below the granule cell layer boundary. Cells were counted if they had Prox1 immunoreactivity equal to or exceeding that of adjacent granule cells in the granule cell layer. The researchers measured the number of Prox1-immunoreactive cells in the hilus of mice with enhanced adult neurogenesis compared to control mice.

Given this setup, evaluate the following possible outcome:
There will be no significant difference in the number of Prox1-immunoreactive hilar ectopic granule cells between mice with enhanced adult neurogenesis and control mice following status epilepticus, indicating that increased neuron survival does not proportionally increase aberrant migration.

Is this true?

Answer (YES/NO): NO